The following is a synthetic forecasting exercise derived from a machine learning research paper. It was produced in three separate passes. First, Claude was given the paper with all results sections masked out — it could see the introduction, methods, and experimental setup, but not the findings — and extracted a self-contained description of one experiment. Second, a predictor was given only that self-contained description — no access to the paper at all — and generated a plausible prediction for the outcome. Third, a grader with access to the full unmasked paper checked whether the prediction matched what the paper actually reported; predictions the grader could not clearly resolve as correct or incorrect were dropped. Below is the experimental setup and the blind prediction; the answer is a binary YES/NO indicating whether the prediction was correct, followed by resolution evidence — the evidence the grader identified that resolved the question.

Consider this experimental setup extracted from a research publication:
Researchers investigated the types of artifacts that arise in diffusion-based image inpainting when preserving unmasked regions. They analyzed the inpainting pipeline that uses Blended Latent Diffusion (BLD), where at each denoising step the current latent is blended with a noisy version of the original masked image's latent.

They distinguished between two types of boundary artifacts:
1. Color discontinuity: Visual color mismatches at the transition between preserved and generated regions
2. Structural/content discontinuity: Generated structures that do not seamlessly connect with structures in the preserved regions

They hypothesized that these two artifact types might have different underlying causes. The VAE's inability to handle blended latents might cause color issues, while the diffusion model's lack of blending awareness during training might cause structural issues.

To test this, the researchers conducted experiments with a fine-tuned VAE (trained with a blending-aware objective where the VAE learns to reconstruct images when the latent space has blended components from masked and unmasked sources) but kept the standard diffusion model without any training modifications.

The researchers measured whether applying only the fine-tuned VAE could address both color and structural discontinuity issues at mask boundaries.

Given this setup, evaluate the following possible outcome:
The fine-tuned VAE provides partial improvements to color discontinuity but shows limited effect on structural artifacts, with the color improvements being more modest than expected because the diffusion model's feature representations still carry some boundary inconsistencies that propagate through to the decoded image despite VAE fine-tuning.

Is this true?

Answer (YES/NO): NO